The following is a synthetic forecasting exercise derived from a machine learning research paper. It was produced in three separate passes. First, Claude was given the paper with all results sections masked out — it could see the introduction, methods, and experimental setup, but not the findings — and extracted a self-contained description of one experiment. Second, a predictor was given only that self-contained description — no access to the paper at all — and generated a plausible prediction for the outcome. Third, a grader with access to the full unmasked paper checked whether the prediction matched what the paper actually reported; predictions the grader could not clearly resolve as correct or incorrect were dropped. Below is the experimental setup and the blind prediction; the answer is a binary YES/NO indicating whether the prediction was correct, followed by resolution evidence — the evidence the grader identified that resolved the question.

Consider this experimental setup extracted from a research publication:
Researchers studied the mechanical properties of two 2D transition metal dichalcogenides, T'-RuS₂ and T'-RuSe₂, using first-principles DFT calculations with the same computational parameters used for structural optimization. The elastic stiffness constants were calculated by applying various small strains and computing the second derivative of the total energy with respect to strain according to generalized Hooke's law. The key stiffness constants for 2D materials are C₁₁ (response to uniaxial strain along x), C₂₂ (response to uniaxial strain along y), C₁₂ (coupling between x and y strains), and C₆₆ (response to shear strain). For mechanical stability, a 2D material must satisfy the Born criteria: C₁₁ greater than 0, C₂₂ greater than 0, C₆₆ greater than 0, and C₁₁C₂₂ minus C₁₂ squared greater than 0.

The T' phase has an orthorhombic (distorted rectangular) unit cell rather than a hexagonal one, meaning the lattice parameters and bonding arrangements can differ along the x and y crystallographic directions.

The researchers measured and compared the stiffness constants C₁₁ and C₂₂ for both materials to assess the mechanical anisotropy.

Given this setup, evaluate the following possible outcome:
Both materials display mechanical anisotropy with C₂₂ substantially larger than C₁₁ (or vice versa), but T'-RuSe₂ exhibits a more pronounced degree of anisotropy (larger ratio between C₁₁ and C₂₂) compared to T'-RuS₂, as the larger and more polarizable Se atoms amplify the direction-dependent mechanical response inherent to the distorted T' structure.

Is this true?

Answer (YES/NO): NO